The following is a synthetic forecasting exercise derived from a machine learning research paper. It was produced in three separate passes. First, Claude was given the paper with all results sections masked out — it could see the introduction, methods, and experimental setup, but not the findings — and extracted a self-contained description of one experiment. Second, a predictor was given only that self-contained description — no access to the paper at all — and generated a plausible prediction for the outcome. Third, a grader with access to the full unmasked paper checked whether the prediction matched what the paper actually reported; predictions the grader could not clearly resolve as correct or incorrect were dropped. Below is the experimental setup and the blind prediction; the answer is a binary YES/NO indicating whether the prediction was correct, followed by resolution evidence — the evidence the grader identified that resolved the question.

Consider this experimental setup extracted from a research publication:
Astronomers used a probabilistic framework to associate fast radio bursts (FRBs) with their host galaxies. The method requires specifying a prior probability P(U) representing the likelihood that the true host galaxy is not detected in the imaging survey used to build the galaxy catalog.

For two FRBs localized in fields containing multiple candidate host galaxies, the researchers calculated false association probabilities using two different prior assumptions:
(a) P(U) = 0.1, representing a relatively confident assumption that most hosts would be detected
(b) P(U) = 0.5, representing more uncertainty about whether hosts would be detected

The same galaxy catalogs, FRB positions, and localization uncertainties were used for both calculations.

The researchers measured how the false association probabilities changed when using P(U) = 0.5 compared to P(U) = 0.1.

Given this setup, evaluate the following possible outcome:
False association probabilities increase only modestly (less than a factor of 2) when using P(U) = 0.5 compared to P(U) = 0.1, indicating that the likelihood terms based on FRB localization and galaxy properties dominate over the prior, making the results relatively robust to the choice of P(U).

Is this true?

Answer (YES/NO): NO